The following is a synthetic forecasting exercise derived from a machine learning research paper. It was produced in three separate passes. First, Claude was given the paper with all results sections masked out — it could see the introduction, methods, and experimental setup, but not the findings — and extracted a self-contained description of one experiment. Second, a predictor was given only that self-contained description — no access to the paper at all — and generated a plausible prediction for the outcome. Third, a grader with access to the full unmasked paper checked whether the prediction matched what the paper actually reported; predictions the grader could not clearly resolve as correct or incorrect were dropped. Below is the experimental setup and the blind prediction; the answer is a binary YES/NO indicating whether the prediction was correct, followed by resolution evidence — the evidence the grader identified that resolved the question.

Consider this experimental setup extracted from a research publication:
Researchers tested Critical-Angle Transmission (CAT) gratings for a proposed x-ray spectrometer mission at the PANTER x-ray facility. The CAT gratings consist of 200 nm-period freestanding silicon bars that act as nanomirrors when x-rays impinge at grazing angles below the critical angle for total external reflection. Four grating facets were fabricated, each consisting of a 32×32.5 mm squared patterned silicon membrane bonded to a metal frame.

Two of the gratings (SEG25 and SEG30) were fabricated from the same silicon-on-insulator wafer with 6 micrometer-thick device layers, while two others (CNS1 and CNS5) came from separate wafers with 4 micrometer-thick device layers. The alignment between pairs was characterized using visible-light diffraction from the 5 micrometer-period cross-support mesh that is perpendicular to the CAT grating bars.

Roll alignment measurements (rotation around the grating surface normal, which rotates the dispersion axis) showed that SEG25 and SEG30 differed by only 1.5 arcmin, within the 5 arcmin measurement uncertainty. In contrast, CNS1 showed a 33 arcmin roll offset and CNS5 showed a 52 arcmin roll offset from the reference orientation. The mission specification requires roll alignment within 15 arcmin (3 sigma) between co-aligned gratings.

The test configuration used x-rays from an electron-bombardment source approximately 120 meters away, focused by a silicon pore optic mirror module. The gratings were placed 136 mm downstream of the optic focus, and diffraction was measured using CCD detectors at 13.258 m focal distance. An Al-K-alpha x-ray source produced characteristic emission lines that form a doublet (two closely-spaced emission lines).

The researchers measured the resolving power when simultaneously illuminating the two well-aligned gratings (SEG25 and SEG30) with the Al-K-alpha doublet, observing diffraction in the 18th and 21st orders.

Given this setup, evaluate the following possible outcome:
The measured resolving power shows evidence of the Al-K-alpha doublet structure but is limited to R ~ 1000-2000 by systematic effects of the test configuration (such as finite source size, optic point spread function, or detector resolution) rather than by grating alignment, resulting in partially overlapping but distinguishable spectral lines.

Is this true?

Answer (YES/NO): NO